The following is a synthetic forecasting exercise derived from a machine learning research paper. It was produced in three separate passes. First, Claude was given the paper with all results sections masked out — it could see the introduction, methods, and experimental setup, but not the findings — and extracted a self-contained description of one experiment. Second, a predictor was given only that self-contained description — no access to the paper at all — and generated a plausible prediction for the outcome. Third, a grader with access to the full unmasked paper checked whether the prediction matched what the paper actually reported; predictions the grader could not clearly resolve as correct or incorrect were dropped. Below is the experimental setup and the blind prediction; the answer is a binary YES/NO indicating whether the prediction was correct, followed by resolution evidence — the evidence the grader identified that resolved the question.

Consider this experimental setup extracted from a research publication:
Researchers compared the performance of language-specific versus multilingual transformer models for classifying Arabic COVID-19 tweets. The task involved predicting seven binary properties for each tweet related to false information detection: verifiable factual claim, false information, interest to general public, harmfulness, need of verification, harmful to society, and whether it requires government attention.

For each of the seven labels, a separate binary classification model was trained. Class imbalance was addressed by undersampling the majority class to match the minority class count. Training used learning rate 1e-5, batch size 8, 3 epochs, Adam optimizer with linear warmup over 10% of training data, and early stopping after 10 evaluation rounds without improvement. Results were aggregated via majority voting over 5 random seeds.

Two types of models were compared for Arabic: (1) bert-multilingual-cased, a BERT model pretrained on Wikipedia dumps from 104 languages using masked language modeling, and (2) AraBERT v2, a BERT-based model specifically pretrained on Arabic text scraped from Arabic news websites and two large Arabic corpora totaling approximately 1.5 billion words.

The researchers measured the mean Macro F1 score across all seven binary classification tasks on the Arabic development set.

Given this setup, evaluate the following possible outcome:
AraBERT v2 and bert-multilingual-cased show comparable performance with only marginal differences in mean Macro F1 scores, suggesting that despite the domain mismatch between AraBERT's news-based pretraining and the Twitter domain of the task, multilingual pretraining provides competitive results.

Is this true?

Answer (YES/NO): NO